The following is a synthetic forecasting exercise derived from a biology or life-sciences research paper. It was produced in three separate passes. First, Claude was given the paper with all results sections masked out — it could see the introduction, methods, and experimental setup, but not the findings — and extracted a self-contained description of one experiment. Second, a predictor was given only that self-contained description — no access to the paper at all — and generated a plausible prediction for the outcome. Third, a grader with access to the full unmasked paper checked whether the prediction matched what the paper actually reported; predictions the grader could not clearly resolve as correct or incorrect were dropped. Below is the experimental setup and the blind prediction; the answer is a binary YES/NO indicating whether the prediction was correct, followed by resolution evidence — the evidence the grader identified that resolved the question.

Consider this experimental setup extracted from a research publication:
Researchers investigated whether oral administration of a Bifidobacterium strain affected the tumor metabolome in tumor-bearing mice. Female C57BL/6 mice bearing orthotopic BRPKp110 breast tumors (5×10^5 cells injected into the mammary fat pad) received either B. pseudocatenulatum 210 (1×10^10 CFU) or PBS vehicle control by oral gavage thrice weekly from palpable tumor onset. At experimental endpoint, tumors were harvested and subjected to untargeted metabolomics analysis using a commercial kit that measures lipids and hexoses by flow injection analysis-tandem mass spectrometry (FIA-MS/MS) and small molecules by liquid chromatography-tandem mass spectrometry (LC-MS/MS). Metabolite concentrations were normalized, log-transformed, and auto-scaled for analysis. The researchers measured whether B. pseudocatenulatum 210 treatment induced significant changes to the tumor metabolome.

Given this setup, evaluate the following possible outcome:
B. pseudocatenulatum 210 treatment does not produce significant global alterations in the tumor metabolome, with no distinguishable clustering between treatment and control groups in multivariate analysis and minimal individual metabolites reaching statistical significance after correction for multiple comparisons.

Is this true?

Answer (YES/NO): YES